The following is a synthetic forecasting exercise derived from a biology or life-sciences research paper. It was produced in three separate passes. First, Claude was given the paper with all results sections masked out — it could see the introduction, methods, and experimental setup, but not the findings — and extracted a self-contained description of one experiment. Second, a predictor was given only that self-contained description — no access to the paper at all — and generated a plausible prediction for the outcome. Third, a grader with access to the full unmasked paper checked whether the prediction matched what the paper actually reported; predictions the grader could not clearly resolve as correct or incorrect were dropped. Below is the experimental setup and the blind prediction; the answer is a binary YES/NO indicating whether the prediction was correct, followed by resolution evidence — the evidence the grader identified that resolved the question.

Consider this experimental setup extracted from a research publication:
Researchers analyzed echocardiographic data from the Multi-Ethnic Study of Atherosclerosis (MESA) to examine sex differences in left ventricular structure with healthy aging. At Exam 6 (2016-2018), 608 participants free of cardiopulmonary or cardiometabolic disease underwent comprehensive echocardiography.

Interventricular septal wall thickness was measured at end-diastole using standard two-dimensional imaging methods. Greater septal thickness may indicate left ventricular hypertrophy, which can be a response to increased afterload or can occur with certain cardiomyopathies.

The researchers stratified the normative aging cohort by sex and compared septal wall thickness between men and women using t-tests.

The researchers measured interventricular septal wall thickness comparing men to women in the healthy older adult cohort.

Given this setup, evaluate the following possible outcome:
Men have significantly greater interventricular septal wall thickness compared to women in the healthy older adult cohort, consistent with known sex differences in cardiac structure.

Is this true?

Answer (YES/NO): YES